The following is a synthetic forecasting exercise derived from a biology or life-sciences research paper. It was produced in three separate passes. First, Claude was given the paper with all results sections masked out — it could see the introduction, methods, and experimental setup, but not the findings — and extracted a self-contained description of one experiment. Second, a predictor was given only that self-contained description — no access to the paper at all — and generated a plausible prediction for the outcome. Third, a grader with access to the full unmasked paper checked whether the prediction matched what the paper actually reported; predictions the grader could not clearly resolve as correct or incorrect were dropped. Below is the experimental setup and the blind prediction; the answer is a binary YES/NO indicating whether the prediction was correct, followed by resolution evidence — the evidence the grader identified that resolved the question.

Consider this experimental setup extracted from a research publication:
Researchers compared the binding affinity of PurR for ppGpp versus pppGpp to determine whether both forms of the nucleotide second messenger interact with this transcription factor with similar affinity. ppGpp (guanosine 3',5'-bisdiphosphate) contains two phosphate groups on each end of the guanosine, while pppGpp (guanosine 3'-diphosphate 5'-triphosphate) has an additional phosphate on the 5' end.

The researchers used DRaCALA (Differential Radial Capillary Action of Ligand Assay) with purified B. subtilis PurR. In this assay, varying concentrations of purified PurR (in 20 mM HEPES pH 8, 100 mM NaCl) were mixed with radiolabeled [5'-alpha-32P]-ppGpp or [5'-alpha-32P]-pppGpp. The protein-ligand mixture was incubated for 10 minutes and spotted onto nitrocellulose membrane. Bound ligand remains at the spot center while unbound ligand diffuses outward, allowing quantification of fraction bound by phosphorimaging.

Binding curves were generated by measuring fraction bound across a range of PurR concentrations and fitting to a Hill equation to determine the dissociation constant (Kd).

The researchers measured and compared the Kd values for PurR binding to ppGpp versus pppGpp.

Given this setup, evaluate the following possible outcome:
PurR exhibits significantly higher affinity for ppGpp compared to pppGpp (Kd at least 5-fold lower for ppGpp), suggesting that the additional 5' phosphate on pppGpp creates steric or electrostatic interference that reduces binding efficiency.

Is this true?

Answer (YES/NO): NO